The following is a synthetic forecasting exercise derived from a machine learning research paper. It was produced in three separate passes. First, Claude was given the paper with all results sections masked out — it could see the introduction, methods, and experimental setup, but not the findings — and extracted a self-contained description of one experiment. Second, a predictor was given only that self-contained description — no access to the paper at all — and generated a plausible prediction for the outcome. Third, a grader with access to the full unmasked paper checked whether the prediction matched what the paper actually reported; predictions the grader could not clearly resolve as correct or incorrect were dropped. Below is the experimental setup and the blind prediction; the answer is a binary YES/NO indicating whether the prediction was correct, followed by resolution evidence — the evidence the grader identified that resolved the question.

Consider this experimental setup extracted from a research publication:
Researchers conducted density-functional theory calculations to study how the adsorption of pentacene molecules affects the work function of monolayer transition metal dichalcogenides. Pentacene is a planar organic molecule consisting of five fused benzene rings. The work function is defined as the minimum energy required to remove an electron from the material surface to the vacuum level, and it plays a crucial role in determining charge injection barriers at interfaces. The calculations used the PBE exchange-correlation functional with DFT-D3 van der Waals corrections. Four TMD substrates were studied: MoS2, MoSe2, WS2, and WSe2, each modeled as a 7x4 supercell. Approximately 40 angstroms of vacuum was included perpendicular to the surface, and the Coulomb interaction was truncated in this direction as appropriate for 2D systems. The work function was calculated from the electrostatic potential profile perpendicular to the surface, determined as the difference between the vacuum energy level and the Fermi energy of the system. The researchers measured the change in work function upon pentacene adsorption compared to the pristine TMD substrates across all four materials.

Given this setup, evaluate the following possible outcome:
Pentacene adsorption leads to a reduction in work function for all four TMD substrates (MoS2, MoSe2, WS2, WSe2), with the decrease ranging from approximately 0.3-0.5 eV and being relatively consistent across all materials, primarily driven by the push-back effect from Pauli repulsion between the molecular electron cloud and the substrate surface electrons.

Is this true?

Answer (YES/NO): NO